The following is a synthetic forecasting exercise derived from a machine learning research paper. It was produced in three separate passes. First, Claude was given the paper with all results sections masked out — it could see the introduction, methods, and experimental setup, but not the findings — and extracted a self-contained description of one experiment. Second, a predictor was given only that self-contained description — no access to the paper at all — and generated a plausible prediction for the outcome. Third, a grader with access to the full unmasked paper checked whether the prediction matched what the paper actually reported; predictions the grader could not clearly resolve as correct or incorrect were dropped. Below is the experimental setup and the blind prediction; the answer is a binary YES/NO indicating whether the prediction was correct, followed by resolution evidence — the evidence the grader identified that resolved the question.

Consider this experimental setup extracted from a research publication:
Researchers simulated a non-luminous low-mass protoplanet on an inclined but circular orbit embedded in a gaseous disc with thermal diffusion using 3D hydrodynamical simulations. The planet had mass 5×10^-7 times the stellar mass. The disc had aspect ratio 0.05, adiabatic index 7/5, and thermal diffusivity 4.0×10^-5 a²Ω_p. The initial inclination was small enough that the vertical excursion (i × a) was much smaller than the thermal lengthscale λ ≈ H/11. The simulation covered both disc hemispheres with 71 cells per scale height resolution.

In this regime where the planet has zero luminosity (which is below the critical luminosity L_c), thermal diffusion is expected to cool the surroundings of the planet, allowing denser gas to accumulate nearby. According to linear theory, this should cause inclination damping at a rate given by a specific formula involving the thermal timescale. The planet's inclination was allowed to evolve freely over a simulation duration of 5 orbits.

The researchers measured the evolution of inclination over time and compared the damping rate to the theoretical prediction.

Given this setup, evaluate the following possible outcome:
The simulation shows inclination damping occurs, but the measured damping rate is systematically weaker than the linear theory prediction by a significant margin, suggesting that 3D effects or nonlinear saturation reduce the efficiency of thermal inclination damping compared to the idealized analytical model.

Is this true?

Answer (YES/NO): NO